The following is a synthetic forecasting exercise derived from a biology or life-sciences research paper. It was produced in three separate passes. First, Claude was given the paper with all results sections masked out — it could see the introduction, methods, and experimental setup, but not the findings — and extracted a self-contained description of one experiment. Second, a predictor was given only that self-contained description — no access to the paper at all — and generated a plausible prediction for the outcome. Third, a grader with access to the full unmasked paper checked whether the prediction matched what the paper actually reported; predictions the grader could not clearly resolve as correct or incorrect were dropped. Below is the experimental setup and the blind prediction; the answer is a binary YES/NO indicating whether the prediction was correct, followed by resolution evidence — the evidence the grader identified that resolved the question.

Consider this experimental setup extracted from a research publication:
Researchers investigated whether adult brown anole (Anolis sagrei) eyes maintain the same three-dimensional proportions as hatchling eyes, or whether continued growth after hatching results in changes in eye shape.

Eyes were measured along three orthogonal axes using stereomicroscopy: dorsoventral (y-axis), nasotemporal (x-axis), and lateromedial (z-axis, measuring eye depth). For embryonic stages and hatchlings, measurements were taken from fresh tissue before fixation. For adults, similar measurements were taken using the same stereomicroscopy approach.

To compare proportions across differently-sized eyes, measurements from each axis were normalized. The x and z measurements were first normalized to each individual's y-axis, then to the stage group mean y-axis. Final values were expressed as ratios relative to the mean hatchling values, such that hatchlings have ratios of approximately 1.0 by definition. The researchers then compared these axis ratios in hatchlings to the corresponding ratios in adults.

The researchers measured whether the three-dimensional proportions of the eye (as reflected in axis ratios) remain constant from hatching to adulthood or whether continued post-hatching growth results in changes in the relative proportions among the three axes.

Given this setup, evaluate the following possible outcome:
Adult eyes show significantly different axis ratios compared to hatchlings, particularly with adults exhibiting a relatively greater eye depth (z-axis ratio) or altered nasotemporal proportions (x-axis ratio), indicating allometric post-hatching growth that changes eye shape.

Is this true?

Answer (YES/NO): NO